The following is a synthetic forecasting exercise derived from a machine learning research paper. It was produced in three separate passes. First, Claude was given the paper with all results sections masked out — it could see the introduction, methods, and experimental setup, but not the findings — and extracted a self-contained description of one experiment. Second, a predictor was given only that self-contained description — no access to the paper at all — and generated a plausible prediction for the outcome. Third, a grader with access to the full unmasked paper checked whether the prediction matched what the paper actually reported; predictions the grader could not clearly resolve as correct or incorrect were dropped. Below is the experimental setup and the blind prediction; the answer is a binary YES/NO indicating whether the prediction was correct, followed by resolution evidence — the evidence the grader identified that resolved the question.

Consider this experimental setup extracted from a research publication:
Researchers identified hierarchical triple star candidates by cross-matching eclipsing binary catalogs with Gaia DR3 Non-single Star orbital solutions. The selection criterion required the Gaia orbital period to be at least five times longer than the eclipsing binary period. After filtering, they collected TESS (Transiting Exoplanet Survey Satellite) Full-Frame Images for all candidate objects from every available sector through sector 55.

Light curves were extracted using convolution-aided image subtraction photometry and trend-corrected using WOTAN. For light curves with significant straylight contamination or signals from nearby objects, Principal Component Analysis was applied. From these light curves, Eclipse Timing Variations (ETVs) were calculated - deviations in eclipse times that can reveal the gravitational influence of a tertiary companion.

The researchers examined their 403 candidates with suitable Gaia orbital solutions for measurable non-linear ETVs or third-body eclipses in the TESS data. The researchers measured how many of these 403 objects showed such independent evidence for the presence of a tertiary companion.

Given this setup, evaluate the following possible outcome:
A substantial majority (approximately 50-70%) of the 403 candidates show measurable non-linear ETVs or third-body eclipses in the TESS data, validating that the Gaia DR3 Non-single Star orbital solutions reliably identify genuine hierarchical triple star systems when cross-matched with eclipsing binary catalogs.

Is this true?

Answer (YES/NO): YES